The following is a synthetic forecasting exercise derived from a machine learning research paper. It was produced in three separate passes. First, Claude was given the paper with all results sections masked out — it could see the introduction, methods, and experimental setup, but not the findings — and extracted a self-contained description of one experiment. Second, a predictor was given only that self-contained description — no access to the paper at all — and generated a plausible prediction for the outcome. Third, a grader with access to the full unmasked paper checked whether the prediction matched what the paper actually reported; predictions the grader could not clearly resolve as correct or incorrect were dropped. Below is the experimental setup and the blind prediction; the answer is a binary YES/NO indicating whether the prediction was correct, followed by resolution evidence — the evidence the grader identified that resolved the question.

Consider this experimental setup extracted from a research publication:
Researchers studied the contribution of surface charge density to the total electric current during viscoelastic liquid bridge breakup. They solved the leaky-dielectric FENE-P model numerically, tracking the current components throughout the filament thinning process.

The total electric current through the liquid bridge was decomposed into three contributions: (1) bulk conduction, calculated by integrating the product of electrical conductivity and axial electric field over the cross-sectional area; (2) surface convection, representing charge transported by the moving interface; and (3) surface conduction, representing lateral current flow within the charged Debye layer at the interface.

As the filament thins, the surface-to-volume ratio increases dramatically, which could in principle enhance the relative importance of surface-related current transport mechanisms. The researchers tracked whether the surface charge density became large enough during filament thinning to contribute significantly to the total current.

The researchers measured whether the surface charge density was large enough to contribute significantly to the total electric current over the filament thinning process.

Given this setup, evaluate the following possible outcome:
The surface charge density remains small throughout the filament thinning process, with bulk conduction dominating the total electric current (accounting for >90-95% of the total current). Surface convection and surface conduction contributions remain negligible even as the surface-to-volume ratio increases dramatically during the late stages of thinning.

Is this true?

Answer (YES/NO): YES